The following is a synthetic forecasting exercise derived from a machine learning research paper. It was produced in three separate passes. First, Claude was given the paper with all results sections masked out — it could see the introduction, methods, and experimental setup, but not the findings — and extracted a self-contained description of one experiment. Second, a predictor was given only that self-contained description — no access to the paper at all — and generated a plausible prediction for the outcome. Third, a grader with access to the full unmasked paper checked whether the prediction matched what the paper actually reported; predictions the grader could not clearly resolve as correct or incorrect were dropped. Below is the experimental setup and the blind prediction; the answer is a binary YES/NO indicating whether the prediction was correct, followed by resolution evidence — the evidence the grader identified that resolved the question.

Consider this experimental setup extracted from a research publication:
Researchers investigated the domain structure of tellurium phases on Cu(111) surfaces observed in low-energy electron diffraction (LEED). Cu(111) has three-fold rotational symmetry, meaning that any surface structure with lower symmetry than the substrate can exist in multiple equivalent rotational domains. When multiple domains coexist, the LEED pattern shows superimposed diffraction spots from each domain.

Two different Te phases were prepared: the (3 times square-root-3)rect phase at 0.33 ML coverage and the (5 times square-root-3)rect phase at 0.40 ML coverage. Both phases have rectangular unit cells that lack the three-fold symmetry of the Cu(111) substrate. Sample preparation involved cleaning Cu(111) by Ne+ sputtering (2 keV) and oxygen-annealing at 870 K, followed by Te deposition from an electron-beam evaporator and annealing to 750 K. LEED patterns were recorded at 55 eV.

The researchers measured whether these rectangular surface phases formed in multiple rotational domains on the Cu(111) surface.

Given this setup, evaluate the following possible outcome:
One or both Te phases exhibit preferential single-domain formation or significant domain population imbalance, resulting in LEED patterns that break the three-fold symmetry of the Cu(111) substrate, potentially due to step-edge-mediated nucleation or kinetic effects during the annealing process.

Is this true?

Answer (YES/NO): NO